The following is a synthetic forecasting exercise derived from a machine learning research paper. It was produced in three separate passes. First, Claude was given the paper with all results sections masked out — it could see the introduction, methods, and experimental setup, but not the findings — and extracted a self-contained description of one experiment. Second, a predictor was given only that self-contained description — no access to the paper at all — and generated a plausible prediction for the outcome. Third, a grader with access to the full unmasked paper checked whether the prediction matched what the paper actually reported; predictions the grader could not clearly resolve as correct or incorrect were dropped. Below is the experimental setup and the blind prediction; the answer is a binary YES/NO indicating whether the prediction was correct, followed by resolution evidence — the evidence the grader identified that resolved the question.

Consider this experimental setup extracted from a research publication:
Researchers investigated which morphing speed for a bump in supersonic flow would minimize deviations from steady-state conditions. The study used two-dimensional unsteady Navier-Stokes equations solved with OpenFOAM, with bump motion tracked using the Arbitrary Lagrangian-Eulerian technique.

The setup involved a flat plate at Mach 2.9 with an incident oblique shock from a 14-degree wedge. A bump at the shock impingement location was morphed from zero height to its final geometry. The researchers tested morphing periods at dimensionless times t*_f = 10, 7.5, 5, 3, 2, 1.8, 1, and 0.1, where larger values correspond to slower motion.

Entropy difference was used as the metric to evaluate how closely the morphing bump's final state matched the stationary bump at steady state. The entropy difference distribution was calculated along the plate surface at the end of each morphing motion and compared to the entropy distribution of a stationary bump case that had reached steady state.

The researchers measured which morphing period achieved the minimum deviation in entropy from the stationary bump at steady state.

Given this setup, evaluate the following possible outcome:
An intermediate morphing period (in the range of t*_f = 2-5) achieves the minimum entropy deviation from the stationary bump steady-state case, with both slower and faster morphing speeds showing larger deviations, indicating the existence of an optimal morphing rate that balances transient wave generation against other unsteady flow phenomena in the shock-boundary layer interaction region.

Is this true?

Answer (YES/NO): YES